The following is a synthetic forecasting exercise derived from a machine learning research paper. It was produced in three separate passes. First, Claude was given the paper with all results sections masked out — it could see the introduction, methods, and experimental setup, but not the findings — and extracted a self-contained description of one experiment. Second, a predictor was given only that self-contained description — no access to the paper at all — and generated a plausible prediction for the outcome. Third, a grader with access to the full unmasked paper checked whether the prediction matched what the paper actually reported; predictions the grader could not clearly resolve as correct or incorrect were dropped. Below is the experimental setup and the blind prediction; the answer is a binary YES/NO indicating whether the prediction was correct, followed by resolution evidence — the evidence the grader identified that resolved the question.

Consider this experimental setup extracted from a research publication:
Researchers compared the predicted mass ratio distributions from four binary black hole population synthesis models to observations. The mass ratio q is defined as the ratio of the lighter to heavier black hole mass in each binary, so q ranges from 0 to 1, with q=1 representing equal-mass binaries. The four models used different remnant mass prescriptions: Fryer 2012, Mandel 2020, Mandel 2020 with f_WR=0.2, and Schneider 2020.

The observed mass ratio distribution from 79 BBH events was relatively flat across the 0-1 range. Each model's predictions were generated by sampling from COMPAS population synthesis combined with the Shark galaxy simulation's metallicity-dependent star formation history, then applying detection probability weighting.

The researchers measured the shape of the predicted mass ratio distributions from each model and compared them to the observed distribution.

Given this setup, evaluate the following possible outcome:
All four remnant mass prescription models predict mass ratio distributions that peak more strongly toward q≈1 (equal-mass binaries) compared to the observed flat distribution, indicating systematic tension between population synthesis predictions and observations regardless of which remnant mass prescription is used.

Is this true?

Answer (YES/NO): NO